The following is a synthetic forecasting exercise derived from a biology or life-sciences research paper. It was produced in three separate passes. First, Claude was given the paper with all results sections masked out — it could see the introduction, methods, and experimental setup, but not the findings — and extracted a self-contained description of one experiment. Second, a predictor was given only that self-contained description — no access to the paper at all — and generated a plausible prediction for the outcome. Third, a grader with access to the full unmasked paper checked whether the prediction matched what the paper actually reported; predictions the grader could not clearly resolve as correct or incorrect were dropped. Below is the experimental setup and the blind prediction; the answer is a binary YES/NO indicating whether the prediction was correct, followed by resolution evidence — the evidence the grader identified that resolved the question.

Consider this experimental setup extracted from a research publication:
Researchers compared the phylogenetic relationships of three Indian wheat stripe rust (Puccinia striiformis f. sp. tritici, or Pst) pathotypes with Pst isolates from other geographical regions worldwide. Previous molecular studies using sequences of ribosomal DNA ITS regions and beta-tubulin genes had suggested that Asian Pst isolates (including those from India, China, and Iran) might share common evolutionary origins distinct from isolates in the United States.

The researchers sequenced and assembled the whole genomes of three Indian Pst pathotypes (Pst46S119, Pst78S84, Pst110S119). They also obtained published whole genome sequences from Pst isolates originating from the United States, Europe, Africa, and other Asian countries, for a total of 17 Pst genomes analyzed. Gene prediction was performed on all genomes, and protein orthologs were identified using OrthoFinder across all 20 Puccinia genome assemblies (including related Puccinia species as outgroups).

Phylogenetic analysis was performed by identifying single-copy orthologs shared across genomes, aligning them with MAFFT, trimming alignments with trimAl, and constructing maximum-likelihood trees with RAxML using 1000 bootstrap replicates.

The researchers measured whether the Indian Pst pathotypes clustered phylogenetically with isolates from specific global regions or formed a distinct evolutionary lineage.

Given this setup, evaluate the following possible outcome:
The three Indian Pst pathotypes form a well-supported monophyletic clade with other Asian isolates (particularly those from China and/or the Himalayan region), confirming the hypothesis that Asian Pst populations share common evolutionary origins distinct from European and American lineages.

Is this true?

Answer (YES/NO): NO